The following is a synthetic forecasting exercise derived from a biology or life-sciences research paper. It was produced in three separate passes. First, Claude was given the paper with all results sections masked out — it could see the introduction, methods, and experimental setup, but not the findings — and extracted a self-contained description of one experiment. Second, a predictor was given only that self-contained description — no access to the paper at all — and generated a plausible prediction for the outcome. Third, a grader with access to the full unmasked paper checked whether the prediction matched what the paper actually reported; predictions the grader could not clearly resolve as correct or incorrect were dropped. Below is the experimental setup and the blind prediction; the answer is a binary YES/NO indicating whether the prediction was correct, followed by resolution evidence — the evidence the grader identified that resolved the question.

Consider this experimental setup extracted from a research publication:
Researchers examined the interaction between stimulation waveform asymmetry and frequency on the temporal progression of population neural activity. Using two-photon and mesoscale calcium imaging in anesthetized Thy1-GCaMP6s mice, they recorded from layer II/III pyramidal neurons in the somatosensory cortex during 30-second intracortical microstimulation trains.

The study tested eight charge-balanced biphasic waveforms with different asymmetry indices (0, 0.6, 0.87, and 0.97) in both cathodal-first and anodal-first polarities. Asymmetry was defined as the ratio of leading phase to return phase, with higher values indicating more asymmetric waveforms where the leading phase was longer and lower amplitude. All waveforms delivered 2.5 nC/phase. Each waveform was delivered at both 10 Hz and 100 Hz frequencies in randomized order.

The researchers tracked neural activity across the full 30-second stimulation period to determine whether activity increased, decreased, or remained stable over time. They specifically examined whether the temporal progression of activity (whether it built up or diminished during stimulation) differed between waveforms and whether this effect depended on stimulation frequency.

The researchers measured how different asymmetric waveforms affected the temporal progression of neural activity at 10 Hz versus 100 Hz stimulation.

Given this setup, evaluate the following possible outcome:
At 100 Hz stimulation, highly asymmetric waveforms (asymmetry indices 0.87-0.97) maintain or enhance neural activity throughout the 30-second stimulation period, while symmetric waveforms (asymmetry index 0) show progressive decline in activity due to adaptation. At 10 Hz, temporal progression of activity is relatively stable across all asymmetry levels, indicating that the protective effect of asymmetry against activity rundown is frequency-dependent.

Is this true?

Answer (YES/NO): NO